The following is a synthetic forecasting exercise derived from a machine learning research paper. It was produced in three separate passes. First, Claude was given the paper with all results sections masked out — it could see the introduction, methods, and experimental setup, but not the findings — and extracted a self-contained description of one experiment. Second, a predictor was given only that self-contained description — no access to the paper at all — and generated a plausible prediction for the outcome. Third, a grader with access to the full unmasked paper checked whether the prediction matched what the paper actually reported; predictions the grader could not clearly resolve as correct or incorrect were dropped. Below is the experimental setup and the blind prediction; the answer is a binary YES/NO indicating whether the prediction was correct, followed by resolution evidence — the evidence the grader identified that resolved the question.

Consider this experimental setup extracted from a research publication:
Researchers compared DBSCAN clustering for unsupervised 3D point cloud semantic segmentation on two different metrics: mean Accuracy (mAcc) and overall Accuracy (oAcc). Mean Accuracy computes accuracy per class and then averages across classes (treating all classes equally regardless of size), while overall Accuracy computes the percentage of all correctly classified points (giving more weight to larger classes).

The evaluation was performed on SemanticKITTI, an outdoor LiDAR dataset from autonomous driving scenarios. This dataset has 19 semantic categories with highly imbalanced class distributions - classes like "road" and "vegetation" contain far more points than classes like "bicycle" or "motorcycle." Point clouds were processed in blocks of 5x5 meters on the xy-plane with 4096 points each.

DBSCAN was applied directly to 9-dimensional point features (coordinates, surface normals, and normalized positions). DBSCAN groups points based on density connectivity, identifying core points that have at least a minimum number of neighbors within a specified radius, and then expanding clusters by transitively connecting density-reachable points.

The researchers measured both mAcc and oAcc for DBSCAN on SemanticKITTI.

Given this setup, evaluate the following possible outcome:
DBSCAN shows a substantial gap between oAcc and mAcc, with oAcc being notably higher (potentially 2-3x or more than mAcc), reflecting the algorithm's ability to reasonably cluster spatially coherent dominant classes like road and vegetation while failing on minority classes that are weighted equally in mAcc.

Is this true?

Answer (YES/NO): YES